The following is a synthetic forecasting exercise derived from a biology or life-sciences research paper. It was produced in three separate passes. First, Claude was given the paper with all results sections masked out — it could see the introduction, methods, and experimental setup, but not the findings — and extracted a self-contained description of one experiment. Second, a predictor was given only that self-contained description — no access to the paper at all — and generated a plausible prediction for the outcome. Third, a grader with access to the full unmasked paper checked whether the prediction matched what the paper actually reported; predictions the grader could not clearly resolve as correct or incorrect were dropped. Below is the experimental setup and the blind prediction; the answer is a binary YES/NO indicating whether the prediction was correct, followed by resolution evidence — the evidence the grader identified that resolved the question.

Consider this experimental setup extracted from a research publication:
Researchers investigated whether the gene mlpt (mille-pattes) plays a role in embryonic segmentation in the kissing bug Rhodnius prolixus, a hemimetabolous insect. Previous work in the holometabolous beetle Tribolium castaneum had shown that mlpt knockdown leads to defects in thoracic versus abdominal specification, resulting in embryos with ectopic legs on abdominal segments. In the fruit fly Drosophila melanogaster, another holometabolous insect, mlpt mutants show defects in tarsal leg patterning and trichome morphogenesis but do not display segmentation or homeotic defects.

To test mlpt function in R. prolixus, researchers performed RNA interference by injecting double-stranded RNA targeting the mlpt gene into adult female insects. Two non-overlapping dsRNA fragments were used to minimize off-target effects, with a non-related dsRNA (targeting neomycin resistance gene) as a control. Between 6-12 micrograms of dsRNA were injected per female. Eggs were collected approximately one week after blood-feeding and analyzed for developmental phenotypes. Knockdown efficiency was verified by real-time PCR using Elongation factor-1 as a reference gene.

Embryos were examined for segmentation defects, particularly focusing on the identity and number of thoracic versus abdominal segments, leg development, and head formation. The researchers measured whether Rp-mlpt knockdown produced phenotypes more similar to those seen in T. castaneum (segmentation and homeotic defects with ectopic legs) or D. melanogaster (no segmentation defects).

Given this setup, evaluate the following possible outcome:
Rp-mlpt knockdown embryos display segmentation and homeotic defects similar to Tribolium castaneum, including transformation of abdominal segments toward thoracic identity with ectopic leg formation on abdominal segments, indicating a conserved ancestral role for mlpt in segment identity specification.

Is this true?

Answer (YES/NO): NO